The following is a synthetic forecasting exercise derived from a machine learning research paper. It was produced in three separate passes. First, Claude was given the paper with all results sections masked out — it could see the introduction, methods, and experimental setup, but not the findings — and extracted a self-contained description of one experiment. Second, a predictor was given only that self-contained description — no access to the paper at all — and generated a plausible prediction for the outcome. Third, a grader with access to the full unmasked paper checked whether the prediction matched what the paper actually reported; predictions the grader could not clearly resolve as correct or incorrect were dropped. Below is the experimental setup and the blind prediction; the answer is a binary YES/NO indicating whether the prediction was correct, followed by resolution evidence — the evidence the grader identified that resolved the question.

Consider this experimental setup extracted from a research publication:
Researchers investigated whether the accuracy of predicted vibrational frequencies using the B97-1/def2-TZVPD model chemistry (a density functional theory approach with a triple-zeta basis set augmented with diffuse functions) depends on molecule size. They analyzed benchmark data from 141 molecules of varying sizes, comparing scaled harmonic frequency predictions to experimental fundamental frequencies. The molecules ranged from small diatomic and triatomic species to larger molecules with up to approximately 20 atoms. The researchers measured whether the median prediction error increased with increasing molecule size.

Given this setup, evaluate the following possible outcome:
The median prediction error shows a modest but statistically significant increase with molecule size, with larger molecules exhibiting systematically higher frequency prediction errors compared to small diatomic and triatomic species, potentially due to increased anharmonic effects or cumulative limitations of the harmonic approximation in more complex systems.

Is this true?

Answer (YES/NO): NO